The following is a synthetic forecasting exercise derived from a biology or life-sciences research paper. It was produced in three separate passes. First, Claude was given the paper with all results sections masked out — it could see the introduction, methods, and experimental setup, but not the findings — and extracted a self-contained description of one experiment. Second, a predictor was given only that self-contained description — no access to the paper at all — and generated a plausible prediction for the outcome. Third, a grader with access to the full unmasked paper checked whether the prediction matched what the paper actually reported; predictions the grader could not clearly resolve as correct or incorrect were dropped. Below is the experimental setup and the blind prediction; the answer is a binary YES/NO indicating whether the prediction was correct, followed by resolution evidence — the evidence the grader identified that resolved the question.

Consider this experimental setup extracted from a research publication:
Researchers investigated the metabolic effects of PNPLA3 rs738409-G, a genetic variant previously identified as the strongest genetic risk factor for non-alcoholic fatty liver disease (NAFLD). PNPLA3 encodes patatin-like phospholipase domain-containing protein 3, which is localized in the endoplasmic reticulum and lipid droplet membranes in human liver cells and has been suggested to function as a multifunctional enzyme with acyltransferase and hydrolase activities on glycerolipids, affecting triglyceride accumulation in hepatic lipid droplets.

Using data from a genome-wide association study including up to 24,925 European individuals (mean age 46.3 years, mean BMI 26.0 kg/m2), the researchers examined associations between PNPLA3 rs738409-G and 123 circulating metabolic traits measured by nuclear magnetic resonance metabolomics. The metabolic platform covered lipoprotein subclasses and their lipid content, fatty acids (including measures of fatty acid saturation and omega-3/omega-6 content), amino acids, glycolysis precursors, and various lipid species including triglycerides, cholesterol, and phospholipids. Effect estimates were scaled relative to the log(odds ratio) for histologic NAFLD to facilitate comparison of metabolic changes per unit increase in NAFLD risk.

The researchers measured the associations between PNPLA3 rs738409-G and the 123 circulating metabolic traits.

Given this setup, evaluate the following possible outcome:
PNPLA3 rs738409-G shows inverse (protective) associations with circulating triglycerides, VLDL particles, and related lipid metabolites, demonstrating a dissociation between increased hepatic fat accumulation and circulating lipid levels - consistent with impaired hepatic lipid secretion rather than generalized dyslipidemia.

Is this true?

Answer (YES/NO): NO